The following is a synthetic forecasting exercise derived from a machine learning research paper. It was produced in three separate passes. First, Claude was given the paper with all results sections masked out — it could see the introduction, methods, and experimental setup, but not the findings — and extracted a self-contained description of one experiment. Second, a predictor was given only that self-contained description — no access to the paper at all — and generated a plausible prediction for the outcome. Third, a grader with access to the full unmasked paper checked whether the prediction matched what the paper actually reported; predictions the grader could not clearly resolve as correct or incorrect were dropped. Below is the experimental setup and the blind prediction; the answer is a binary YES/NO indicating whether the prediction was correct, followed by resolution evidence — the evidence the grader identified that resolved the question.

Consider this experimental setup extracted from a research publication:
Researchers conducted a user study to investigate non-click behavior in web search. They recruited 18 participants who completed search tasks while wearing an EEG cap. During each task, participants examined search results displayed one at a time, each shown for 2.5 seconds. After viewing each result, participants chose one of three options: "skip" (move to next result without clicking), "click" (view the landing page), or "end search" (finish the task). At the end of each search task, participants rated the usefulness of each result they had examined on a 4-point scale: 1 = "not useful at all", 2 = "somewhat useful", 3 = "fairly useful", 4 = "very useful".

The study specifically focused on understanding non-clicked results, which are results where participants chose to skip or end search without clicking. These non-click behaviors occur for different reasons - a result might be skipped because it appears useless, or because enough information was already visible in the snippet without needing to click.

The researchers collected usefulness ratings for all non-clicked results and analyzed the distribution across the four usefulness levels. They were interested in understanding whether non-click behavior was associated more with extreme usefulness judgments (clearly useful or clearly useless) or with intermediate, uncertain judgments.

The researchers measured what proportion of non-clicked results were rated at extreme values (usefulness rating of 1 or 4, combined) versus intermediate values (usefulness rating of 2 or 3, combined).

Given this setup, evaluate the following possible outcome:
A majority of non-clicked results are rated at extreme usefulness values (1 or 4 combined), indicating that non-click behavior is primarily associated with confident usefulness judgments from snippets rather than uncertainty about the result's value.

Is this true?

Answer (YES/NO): YES